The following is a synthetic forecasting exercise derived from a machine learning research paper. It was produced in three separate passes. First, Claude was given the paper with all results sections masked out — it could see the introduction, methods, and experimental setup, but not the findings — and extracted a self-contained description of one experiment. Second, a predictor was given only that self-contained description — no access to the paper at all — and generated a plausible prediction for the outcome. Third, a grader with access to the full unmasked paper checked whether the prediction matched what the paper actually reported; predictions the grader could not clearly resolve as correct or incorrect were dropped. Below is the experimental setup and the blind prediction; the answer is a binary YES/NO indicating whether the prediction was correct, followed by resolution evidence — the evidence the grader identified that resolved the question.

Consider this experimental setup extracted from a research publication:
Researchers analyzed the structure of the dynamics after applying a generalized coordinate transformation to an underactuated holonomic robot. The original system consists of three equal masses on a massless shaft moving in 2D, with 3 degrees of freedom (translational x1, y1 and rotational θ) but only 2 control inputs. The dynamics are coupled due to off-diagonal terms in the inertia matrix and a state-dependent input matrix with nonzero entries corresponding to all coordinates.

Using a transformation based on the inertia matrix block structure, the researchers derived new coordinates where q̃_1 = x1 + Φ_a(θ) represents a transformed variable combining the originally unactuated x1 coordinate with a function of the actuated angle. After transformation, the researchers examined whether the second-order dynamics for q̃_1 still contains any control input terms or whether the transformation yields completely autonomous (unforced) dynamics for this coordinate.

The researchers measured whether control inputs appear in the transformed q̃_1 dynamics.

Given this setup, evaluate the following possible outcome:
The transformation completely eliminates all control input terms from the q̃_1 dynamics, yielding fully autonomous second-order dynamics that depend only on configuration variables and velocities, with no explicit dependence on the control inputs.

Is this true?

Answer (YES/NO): NO